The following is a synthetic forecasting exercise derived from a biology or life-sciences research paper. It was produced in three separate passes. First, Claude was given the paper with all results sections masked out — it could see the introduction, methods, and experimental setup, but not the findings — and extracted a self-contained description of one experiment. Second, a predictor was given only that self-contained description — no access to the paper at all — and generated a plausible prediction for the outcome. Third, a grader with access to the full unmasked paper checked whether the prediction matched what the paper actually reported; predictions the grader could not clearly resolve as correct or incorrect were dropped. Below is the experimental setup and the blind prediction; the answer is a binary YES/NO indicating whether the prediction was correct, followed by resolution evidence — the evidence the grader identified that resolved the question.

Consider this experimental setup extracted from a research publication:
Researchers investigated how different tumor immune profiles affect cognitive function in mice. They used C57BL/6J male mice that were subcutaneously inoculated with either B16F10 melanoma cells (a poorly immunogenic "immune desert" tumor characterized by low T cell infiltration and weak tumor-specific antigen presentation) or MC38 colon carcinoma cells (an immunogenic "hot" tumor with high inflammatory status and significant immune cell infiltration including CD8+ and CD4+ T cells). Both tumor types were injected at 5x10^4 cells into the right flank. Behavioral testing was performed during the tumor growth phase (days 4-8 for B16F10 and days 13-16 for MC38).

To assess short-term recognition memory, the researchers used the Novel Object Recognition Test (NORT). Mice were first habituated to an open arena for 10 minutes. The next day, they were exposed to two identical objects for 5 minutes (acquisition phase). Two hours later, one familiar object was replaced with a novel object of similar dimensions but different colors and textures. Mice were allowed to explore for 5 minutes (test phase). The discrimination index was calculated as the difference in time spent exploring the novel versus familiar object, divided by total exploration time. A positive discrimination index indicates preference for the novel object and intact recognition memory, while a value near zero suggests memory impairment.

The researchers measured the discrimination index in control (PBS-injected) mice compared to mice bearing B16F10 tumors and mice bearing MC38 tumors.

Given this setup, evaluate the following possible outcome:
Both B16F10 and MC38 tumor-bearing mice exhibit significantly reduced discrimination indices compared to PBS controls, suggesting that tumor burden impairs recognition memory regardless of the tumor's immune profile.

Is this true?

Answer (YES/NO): YES